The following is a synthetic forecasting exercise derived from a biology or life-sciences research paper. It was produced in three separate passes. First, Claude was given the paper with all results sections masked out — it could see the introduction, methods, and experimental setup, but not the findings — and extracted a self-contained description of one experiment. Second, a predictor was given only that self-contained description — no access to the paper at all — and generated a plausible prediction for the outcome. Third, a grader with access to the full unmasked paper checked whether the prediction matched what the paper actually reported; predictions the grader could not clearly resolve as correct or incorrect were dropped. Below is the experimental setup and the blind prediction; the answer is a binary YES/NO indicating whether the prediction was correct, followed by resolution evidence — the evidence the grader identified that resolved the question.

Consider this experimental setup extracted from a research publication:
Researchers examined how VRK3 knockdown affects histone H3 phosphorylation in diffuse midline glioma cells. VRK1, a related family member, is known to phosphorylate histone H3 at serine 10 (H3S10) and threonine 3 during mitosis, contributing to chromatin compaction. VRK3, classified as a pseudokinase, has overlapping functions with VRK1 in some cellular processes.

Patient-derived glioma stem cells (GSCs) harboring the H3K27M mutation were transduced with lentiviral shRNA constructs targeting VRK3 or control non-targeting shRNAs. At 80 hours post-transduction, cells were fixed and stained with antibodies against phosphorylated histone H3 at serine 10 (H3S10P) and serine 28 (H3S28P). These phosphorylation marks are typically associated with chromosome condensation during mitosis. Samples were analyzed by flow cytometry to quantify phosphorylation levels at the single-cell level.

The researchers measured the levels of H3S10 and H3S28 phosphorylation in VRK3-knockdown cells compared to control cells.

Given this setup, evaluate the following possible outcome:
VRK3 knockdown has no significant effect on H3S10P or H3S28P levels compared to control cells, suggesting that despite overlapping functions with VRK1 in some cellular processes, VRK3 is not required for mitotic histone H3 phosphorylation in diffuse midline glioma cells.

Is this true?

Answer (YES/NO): NO